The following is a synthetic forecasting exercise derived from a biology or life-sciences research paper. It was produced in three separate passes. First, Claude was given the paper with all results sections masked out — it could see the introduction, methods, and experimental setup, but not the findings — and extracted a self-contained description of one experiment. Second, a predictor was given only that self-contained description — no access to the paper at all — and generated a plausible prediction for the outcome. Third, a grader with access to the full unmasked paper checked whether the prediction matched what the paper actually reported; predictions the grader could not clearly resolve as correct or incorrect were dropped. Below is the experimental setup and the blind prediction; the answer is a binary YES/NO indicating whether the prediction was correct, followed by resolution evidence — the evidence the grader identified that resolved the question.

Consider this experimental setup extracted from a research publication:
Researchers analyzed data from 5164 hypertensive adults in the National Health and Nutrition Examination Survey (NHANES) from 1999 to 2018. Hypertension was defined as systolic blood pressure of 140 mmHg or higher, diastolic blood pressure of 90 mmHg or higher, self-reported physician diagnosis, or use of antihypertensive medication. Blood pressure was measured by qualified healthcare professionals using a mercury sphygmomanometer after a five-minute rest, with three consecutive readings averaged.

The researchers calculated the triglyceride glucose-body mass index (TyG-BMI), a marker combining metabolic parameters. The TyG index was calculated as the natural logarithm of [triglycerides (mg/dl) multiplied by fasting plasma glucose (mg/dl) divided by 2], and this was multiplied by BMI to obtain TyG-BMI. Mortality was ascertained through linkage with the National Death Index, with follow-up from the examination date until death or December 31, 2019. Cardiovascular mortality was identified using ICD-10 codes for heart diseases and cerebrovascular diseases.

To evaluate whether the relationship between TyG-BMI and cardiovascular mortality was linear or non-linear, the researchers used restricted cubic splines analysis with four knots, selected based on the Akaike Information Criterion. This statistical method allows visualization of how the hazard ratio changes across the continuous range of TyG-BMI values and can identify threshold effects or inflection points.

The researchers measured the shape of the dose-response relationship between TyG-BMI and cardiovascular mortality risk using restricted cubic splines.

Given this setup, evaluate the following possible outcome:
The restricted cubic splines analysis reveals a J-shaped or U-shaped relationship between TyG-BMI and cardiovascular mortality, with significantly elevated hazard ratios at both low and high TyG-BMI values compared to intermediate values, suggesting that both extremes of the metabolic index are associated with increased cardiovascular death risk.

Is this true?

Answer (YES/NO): YES